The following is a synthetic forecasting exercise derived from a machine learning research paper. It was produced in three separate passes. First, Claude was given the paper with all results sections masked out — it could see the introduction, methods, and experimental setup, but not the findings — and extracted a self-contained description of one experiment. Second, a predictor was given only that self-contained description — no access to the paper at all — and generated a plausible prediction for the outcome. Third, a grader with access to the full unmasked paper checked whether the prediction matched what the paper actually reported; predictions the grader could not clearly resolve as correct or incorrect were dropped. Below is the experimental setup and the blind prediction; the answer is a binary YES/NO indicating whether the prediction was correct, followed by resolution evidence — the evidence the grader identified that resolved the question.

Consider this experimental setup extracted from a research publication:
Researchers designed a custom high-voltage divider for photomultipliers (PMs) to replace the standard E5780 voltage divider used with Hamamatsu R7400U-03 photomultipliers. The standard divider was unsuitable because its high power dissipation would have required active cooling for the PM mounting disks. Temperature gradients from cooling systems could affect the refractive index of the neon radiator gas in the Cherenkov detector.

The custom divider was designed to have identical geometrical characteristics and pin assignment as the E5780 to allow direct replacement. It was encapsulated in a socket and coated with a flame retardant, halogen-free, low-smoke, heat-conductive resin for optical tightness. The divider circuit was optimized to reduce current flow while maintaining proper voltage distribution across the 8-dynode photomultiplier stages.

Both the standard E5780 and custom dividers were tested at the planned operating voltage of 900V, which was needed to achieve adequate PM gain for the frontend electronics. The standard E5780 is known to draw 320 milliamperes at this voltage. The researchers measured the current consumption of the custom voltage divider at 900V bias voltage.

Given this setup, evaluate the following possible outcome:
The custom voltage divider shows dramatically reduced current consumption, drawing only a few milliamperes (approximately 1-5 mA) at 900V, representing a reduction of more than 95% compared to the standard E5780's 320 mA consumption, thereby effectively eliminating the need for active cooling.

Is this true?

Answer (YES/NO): NO